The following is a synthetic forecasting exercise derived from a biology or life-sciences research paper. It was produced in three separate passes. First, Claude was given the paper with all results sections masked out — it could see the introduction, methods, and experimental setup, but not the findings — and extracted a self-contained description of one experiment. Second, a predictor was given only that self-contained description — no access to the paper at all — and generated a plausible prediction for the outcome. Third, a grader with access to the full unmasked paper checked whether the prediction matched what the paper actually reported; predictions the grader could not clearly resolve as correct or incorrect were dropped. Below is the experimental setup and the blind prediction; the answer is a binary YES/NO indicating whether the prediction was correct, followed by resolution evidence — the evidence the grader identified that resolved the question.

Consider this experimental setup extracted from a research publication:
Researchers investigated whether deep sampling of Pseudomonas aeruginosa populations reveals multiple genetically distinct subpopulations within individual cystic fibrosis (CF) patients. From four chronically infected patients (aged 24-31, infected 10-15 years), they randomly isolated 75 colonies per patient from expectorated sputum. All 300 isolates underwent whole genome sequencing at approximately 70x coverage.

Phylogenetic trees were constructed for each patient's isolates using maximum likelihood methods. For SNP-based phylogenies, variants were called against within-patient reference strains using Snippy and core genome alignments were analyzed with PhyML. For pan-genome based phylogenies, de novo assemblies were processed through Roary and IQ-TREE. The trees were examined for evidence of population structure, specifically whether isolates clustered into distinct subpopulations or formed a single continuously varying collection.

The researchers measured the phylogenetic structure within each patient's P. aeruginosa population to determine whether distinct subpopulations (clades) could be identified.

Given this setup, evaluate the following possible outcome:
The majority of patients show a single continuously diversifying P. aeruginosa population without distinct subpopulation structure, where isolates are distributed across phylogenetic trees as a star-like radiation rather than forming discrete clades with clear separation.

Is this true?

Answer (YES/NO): NO